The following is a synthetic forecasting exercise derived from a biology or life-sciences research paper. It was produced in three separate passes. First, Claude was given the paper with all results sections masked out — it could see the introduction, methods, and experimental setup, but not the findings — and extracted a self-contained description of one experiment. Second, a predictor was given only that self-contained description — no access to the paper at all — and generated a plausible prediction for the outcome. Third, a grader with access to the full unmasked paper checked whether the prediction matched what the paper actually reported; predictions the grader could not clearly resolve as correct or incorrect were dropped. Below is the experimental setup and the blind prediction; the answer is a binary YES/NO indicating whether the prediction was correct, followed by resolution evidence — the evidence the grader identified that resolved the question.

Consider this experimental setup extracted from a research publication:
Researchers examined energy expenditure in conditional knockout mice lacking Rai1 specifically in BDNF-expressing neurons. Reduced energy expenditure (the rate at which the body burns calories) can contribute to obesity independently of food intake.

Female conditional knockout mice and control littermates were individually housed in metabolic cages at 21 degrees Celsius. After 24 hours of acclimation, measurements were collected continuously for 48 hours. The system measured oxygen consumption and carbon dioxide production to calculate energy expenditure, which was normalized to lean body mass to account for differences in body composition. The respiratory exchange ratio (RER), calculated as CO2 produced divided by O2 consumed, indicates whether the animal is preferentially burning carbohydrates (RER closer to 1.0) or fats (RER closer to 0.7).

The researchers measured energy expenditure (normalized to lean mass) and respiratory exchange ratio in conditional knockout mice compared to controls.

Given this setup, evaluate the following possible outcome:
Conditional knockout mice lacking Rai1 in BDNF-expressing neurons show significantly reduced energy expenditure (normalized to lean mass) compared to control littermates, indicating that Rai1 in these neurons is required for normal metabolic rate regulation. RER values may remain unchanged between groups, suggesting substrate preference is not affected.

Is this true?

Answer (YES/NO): YES